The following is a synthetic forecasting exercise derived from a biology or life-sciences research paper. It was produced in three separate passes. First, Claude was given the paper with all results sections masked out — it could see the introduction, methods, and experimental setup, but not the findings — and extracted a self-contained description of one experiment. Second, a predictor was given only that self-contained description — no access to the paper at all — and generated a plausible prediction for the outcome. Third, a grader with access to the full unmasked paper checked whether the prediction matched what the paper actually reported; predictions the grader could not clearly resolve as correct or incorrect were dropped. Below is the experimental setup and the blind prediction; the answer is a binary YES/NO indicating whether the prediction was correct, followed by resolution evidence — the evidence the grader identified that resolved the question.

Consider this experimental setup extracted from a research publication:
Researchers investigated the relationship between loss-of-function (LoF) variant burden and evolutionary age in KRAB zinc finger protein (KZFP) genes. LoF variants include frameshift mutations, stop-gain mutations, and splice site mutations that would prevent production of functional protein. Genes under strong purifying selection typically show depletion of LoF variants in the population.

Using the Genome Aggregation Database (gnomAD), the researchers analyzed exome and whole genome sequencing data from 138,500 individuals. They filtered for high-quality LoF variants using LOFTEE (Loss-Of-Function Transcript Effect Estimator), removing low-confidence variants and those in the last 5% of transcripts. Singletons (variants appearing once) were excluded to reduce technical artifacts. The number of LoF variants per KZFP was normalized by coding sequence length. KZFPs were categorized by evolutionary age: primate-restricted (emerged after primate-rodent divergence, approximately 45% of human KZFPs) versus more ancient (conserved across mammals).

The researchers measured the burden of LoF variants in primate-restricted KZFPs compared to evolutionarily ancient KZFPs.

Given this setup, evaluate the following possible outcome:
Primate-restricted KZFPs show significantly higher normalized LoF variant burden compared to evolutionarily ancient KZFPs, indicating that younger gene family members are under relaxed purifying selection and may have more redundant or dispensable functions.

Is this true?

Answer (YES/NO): YES